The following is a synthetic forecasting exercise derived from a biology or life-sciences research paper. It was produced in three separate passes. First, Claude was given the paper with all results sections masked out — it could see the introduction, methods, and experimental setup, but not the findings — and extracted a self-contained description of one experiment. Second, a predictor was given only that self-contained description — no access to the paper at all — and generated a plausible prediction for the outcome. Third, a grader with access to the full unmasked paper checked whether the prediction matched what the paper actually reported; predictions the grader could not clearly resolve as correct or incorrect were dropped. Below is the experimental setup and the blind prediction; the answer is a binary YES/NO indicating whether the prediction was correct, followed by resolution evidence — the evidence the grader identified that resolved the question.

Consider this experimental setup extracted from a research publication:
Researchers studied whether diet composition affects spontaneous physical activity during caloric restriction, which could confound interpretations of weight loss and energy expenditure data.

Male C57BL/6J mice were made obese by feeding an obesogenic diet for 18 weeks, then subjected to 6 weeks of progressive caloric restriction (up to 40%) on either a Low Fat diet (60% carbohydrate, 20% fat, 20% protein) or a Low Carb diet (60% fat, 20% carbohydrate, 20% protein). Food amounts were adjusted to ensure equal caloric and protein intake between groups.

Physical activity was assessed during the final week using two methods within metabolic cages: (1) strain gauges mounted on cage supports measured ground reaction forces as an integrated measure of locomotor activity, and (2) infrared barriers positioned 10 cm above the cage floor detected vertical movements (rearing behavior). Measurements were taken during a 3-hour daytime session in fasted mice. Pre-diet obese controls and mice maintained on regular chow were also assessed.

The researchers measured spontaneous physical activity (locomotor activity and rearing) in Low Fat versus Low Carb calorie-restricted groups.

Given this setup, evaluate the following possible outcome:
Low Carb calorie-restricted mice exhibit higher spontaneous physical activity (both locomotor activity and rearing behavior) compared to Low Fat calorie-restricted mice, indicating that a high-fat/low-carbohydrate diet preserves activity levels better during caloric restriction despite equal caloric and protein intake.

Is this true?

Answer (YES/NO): NO